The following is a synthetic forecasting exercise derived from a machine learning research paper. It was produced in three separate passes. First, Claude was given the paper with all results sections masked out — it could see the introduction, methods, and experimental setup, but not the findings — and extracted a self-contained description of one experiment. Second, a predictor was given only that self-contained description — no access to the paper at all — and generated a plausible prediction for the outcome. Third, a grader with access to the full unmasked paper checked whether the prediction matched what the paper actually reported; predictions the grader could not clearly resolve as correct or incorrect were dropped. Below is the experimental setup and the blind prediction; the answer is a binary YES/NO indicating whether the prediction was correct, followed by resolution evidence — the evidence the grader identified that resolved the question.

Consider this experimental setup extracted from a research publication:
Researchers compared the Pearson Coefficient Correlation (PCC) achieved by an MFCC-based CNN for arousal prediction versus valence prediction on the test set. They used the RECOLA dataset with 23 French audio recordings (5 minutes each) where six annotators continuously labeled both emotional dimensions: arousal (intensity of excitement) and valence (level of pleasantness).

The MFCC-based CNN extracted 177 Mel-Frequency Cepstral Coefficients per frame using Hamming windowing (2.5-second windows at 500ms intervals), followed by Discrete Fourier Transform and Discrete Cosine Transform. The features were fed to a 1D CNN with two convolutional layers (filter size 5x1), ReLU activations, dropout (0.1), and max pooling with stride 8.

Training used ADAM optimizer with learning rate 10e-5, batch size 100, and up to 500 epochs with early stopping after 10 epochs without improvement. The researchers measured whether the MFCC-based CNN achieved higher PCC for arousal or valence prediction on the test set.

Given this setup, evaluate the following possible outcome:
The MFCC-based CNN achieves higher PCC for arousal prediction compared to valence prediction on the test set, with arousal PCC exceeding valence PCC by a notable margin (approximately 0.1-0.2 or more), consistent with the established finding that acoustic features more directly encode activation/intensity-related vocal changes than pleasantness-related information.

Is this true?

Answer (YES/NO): NO